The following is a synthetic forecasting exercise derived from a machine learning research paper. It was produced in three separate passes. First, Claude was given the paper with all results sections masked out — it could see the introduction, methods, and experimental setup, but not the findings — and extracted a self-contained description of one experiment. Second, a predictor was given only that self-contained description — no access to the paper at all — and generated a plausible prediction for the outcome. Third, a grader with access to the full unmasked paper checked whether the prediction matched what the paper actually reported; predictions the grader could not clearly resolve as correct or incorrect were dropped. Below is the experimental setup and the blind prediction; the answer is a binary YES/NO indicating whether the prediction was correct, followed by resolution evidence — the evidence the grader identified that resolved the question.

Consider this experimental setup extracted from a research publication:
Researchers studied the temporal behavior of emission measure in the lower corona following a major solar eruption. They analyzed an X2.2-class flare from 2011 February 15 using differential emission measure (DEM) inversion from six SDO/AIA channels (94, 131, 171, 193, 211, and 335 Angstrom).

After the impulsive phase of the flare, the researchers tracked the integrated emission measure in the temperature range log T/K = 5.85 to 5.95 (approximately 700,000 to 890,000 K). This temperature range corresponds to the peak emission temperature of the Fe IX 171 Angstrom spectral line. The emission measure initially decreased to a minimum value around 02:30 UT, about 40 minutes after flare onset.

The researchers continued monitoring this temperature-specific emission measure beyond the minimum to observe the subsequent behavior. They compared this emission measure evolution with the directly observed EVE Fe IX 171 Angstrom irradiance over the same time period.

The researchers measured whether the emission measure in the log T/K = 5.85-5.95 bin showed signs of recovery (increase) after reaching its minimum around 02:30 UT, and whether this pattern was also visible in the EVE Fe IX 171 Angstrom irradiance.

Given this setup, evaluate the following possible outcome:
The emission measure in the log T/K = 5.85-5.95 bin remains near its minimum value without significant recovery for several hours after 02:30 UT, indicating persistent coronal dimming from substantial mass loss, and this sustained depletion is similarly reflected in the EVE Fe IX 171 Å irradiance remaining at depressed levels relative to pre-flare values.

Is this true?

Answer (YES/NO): NO